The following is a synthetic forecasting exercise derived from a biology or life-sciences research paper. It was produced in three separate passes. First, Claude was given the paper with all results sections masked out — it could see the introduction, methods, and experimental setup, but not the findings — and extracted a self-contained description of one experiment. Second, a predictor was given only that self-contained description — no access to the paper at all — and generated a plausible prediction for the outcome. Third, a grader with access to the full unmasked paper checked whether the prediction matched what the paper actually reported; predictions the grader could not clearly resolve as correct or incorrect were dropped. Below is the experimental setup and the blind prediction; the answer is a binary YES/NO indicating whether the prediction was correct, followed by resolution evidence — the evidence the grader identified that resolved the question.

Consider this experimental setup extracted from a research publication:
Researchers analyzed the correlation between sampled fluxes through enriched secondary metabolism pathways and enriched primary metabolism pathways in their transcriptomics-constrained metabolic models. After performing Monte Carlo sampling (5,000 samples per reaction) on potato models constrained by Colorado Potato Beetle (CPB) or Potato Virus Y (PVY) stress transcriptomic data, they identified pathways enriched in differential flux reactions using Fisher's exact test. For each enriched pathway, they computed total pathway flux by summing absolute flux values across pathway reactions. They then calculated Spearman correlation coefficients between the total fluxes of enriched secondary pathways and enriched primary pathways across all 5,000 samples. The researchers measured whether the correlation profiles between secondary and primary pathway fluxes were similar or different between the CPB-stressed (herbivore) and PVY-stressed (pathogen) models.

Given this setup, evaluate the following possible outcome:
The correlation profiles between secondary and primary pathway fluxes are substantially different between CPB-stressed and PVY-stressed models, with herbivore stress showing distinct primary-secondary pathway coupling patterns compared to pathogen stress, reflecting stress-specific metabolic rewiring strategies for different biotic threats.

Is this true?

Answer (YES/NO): YES